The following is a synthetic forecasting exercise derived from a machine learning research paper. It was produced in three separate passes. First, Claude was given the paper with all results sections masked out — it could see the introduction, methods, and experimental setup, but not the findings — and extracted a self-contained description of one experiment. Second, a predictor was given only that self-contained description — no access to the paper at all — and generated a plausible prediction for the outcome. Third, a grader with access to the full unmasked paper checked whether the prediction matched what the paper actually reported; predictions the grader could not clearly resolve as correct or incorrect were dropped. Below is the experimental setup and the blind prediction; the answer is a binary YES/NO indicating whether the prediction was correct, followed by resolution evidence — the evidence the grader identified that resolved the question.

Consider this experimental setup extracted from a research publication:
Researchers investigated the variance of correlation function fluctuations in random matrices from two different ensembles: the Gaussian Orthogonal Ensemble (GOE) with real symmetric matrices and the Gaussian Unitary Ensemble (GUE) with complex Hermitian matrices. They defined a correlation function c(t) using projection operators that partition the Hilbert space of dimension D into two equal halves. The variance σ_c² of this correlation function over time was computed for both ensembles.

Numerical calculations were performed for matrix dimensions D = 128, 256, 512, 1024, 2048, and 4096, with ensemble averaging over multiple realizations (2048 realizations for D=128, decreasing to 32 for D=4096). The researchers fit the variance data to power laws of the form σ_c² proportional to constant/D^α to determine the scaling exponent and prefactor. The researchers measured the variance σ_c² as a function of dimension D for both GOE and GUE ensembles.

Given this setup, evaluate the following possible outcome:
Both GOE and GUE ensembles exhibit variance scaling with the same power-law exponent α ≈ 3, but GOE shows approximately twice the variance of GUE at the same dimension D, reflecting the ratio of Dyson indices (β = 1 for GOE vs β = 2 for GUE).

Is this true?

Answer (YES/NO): NO